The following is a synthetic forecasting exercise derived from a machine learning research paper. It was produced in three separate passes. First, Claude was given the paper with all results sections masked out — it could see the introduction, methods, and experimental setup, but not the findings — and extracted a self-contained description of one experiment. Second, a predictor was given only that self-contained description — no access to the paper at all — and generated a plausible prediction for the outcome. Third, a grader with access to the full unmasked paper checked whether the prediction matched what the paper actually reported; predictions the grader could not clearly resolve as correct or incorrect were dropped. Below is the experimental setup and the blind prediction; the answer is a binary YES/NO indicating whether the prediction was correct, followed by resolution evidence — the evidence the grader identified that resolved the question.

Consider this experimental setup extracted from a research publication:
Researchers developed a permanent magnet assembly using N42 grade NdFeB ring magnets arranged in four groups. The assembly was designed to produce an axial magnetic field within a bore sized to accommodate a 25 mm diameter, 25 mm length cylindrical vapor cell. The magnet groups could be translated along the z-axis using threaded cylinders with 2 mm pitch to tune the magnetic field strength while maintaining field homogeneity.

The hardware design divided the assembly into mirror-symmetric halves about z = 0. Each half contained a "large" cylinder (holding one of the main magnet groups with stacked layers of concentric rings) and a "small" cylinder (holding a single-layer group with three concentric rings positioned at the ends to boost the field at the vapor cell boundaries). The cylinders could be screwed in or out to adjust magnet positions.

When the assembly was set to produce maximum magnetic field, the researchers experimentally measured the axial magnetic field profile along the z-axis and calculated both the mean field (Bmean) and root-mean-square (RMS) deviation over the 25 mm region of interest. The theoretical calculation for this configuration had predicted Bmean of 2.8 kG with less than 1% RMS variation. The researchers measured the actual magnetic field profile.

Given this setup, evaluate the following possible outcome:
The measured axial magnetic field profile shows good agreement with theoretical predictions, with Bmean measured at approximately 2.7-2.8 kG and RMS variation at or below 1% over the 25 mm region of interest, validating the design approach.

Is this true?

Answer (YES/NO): NO